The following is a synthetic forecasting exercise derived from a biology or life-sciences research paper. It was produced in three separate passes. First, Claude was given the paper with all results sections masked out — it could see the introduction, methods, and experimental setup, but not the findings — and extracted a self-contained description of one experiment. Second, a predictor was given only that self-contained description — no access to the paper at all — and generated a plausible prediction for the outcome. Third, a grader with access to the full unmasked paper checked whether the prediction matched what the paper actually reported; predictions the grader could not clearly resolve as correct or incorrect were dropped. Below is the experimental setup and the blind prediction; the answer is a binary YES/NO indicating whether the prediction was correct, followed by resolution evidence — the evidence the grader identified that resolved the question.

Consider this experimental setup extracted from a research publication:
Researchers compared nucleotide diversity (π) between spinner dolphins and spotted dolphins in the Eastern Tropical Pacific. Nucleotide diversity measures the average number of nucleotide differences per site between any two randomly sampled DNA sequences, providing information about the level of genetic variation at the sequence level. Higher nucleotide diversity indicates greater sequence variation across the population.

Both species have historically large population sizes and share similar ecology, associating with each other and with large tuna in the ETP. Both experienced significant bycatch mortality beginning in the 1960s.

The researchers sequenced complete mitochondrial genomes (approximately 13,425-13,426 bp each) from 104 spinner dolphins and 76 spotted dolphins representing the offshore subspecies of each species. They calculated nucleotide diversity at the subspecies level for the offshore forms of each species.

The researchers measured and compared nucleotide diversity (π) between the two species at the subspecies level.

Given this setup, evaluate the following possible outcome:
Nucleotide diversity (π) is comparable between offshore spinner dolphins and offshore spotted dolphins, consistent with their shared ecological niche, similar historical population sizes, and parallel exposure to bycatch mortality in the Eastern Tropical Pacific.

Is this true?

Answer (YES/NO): NO